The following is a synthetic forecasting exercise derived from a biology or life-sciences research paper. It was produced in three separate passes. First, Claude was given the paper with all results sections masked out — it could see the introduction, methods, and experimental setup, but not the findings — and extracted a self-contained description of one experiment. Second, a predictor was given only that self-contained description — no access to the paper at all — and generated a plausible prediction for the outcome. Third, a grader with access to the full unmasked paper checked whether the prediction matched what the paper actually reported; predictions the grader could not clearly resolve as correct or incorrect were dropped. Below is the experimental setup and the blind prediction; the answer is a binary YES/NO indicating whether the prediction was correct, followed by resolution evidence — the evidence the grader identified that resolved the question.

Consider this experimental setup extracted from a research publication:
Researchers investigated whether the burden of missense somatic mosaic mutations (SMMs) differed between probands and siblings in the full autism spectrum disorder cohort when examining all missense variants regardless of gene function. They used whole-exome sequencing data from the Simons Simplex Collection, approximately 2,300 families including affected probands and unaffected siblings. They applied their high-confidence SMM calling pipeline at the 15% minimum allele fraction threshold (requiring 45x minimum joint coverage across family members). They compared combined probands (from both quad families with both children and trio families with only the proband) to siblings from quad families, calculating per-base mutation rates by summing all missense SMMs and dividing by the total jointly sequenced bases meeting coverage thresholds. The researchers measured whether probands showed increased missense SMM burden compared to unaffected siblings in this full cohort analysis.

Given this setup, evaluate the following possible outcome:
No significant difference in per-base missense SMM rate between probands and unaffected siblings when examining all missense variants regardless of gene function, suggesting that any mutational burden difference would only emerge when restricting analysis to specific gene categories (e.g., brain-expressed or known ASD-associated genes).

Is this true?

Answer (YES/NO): YES